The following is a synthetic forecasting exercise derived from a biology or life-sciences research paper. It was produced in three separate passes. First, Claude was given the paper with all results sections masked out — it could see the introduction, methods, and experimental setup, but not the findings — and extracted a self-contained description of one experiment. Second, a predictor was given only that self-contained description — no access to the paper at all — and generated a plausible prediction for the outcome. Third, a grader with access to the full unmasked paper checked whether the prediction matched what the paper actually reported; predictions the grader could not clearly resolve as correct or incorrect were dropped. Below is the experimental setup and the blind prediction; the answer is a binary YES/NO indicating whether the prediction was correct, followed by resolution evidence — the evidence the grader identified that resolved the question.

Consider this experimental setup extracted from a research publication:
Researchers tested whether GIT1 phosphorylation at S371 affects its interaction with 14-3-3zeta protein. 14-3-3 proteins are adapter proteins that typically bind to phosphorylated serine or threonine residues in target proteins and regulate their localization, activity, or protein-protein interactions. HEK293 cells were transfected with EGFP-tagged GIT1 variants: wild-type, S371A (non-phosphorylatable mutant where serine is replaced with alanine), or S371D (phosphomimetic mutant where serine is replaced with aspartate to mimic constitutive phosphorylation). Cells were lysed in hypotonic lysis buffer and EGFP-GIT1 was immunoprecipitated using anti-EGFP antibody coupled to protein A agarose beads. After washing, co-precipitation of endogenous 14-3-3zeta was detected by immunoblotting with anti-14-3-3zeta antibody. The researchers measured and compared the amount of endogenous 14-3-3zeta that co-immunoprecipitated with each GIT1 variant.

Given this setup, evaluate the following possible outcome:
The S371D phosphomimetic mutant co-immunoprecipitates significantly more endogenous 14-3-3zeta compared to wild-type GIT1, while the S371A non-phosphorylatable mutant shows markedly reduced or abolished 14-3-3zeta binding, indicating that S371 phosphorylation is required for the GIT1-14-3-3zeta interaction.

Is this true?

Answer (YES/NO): NO